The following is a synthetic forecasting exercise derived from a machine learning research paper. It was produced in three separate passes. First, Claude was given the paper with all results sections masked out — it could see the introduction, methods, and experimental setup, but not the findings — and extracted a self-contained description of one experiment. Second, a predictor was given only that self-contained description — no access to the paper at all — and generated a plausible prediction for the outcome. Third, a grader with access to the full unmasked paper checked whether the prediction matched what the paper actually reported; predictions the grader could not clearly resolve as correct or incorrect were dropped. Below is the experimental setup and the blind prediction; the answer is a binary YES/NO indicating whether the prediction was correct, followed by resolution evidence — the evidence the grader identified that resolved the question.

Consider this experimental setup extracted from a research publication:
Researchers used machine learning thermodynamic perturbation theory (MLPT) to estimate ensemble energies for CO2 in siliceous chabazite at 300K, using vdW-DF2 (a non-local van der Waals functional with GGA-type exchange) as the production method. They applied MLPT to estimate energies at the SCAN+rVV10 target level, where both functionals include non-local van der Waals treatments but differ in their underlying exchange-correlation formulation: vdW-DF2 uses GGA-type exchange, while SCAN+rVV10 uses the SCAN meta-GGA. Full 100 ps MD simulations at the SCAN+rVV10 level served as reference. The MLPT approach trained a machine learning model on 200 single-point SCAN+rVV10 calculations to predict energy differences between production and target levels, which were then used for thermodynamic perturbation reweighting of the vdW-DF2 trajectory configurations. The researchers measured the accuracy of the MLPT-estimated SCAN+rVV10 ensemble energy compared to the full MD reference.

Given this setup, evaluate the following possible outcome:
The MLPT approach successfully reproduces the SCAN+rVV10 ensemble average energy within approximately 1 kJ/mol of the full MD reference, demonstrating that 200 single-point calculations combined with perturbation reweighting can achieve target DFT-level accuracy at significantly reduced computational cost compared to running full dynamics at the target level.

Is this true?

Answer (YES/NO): NO